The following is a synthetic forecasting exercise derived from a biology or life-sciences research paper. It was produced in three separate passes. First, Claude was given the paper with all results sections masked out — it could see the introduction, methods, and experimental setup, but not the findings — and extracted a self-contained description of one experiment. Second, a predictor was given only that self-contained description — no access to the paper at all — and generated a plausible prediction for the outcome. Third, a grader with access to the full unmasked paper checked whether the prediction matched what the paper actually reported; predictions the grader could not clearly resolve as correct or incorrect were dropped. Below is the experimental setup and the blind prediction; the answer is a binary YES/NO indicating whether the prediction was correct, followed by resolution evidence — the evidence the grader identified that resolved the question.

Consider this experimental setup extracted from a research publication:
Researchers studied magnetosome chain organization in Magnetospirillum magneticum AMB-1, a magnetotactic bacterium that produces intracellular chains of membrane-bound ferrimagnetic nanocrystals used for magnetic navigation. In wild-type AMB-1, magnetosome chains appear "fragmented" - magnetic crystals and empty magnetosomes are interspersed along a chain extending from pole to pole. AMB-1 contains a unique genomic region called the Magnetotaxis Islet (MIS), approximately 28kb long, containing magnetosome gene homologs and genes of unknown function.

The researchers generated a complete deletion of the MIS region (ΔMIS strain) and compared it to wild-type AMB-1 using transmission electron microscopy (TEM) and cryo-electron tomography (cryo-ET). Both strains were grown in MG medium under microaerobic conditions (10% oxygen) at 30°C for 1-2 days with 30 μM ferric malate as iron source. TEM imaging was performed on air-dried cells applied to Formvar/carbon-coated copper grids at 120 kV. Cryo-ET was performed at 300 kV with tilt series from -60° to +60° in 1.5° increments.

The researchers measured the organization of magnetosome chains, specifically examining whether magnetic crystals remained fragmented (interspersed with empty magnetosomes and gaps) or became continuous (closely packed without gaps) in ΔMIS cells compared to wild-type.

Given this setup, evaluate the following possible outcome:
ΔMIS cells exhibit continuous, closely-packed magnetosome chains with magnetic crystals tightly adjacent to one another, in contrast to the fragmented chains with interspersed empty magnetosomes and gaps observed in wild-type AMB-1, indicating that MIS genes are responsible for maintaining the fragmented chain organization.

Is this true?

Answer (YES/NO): YES